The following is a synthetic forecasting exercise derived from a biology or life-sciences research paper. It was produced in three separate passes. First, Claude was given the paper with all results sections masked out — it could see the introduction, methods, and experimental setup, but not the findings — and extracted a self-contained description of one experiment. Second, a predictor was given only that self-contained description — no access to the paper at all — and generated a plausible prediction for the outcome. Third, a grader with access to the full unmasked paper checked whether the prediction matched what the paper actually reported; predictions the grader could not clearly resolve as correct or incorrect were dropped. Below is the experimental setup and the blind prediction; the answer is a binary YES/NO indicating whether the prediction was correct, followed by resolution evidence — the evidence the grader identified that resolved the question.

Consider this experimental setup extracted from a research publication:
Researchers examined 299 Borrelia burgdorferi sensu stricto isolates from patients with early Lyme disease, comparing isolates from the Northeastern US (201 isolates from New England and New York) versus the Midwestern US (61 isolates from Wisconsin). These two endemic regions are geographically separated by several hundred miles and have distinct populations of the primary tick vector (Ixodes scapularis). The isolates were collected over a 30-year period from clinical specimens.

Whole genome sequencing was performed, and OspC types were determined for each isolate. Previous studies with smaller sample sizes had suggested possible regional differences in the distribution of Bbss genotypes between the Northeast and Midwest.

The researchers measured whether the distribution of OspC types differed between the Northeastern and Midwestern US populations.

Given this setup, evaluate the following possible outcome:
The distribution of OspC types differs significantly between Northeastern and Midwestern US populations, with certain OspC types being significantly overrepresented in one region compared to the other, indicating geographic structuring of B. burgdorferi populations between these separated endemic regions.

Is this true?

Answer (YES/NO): YES